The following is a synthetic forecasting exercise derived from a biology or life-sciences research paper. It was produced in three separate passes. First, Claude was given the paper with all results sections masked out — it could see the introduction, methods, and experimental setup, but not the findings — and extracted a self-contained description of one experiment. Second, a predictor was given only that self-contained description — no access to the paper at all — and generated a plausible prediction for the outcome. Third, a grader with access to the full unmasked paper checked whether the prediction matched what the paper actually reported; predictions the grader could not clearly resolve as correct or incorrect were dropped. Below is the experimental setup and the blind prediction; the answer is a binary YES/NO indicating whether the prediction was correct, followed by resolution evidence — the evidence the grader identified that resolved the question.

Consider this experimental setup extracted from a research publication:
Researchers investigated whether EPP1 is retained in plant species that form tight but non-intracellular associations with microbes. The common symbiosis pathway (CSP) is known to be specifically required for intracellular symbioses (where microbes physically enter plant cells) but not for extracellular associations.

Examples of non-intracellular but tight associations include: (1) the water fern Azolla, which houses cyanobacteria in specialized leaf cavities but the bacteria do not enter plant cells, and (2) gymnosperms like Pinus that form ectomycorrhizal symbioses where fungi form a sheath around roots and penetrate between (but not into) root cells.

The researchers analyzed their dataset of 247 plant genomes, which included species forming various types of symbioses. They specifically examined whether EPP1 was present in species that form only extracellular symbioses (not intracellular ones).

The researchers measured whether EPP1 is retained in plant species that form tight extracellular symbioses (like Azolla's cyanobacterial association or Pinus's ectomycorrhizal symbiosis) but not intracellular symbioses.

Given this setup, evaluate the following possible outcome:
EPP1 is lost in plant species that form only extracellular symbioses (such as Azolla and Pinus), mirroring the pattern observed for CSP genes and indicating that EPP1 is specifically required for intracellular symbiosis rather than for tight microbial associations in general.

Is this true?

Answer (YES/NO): YES